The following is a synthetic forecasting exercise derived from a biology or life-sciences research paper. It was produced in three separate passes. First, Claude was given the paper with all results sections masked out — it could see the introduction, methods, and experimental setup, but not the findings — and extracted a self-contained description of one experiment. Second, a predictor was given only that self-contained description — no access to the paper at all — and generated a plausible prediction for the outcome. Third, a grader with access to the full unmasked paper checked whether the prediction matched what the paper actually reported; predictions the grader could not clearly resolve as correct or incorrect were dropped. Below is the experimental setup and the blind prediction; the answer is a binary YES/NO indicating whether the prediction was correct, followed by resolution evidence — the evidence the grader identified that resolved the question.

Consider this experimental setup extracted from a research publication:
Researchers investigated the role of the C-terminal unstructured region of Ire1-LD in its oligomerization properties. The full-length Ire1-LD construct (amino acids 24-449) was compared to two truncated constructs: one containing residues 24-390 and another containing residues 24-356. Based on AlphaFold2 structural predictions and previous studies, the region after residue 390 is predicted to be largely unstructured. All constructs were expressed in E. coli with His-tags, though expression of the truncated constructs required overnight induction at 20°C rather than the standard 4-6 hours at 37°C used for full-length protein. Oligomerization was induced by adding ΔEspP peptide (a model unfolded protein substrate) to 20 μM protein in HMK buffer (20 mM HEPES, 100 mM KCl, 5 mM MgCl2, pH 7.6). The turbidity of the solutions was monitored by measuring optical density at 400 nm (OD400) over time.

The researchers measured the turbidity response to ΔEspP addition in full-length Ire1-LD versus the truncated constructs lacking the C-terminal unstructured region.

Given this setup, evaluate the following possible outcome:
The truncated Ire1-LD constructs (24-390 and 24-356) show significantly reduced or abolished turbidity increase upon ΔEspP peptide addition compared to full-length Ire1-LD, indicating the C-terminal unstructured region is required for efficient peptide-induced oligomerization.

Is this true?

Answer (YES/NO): NO